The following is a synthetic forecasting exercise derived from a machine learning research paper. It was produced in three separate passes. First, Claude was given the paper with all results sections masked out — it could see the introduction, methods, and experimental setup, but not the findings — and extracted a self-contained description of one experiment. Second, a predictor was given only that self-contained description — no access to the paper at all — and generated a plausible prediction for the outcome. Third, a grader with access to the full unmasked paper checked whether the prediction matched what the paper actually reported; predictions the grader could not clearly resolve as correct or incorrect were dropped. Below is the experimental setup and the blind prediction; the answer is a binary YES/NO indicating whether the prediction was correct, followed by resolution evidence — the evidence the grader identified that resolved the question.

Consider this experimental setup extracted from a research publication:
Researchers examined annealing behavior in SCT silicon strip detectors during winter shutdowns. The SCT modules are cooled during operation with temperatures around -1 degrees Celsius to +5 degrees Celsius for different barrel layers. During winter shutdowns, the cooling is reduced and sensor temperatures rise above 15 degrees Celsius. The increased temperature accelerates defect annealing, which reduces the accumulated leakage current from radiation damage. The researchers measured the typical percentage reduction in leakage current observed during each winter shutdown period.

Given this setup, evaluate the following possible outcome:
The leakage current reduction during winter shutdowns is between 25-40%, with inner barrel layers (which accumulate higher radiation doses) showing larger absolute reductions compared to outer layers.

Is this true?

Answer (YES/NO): NO